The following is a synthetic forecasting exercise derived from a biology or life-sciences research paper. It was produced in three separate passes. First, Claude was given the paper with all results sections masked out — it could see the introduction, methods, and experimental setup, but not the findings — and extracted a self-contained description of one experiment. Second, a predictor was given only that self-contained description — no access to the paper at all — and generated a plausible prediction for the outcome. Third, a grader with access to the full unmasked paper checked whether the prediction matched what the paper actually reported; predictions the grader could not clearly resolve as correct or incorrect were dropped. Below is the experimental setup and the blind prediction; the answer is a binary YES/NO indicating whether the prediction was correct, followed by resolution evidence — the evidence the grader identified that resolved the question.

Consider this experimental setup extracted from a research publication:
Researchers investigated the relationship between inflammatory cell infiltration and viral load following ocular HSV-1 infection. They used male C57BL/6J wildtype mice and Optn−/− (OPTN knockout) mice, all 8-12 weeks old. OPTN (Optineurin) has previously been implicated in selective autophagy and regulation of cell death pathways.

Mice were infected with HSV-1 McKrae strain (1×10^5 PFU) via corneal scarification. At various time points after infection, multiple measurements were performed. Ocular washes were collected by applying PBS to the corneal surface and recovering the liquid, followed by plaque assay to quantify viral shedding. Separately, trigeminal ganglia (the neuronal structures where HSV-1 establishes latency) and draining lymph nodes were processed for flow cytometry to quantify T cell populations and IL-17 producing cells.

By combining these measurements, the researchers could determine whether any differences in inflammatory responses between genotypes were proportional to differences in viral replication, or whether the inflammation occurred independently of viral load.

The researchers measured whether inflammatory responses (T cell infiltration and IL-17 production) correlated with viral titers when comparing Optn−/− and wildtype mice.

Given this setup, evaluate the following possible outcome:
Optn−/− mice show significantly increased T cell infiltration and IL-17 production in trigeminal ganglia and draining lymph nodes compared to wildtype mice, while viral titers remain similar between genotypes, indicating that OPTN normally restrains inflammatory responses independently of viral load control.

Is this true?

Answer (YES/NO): YES